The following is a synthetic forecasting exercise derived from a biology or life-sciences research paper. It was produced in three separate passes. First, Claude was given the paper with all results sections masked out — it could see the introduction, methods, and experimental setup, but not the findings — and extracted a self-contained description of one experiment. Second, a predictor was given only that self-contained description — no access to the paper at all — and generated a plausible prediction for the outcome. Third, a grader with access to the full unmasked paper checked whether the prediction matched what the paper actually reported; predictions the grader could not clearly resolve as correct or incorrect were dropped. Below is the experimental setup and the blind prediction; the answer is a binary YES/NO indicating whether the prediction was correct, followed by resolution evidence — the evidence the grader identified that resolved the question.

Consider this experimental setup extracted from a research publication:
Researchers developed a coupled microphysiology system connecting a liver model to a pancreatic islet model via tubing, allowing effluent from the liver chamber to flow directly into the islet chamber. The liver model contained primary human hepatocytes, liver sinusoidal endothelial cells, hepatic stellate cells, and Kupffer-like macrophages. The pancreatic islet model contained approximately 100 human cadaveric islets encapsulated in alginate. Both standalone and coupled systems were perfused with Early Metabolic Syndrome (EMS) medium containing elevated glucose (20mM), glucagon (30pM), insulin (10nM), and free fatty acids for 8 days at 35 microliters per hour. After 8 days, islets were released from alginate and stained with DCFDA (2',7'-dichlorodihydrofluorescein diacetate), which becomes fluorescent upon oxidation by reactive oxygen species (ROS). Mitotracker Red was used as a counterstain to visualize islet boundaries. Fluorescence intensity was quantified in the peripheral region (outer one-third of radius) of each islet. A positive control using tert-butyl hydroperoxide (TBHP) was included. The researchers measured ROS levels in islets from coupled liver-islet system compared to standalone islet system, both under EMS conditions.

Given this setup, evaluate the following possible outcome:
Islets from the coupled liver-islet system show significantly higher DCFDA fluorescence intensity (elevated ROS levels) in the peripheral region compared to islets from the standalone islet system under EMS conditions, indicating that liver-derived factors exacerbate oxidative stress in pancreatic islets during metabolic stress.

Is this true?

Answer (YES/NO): NO